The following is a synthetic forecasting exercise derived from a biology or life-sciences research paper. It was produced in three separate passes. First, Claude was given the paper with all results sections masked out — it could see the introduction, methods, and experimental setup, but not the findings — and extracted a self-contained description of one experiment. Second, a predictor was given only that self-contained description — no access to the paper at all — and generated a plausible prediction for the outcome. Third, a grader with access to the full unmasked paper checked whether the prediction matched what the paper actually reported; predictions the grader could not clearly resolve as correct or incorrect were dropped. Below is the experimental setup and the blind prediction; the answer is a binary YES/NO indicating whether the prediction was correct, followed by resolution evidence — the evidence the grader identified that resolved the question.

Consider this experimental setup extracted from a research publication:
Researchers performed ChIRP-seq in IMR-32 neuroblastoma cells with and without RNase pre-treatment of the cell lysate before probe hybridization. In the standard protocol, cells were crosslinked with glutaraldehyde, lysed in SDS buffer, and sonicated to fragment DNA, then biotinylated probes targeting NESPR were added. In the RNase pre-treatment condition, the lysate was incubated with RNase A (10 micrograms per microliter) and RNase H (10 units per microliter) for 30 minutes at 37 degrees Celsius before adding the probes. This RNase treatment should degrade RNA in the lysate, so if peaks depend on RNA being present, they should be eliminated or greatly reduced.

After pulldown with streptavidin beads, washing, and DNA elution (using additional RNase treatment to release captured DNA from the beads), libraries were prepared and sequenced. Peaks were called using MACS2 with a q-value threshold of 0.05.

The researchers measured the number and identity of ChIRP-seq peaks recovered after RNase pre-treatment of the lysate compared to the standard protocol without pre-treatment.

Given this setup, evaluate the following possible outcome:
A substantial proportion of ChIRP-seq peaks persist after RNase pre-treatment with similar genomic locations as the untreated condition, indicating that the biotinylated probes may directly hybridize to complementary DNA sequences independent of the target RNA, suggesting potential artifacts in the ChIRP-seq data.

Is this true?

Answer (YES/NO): YES